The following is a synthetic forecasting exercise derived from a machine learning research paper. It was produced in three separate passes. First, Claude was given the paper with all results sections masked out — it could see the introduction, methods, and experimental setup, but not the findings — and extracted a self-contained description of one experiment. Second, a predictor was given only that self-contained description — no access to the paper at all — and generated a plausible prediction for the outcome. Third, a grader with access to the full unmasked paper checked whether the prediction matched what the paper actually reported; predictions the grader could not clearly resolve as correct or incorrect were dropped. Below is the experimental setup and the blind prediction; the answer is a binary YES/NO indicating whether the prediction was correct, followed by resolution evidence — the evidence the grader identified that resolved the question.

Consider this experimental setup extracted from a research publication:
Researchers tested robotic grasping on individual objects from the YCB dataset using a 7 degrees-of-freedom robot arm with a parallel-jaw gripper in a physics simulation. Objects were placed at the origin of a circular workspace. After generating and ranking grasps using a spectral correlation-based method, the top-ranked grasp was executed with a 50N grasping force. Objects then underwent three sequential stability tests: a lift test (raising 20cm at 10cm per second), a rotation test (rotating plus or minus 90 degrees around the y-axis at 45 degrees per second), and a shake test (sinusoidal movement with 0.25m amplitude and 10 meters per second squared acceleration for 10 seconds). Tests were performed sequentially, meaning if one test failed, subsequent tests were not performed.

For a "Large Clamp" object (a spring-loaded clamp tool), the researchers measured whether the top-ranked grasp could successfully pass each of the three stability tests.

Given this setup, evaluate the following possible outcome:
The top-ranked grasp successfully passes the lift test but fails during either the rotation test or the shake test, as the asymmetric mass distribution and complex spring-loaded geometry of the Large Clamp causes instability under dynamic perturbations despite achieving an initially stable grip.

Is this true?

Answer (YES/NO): YES